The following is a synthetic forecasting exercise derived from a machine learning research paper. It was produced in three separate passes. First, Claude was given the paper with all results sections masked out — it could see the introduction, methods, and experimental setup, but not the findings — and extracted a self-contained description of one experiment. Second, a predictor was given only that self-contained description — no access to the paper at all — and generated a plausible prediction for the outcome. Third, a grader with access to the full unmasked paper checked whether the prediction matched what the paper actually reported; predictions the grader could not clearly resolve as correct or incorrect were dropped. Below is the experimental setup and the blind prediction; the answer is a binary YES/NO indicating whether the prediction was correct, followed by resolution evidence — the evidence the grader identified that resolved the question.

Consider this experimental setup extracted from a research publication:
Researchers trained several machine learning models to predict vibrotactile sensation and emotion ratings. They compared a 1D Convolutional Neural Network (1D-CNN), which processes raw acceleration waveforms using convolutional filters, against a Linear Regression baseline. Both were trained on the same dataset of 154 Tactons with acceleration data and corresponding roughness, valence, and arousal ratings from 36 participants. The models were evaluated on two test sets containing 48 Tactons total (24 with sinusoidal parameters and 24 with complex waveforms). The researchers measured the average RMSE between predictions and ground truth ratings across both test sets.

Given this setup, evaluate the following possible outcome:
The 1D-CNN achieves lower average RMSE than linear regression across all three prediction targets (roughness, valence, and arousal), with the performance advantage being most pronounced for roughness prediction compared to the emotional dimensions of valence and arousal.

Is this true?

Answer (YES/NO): NO